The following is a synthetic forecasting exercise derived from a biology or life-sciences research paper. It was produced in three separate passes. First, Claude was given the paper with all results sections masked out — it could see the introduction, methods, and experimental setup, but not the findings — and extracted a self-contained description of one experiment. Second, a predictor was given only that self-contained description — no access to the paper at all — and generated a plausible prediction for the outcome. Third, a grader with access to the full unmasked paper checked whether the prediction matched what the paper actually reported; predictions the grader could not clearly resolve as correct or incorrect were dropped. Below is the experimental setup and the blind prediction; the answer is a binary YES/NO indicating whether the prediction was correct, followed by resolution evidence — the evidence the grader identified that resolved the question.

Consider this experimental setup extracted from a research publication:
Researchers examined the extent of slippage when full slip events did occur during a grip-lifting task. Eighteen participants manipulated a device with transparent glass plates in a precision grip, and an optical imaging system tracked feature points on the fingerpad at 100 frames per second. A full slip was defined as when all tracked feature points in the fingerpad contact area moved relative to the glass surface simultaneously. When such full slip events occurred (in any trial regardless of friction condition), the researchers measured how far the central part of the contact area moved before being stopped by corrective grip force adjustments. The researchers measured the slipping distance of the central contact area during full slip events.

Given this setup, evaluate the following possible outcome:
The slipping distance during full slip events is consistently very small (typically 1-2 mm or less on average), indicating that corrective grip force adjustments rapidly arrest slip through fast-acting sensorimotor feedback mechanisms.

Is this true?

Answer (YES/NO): YES